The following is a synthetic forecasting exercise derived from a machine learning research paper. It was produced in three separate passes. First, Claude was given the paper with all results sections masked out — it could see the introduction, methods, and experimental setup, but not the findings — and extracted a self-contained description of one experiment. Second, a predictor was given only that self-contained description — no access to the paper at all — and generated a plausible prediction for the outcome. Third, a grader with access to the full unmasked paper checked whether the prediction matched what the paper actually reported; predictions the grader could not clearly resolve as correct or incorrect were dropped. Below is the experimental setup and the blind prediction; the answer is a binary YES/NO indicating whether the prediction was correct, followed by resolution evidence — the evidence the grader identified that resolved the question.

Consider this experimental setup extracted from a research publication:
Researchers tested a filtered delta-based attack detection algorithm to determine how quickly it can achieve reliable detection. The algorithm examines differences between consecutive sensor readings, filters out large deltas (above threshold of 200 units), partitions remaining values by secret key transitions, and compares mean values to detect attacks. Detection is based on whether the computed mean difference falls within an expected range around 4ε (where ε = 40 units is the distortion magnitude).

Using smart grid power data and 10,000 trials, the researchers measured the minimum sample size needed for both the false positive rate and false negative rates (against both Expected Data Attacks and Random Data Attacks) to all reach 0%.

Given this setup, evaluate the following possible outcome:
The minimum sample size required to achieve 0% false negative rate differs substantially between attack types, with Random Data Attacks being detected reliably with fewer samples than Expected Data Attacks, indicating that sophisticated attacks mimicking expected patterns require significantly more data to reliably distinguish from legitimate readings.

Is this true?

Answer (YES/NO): NO